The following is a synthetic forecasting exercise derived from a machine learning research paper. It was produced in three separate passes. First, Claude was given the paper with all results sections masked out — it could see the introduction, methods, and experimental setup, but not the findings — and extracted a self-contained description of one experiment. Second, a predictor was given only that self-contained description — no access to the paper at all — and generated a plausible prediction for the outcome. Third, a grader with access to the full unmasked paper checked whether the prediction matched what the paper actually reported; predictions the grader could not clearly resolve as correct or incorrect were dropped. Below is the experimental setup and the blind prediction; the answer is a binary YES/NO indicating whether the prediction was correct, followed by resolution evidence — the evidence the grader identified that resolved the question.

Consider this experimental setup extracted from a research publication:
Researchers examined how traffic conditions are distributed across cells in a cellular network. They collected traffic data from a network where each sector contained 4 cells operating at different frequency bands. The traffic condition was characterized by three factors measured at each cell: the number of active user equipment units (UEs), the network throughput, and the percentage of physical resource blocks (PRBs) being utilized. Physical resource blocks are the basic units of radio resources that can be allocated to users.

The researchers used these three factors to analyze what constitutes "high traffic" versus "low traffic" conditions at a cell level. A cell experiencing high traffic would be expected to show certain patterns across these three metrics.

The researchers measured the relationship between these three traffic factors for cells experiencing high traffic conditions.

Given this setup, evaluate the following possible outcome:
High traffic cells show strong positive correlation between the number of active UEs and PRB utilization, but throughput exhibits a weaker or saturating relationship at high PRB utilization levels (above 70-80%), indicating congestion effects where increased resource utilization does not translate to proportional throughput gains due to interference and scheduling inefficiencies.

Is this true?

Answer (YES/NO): NO